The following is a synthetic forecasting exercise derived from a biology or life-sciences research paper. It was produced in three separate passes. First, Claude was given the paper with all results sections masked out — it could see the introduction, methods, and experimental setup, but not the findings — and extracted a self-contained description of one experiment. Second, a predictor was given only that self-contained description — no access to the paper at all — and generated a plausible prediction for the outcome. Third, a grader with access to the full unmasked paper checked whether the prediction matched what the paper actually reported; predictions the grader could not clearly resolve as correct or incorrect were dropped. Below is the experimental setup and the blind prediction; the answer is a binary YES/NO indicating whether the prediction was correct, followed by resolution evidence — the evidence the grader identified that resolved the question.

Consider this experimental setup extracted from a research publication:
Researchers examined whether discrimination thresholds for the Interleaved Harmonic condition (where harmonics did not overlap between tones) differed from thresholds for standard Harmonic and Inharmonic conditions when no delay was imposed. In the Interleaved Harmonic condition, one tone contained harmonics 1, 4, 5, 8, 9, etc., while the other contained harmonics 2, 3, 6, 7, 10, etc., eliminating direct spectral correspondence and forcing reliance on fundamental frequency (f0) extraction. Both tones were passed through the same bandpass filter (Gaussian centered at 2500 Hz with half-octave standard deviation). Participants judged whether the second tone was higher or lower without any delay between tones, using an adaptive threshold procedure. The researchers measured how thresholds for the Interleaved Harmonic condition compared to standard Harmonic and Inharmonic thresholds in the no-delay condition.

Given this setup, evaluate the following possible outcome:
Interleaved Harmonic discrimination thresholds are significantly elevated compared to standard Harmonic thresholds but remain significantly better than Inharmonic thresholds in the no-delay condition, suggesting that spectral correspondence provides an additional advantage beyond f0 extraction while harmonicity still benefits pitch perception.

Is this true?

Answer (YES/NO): NO